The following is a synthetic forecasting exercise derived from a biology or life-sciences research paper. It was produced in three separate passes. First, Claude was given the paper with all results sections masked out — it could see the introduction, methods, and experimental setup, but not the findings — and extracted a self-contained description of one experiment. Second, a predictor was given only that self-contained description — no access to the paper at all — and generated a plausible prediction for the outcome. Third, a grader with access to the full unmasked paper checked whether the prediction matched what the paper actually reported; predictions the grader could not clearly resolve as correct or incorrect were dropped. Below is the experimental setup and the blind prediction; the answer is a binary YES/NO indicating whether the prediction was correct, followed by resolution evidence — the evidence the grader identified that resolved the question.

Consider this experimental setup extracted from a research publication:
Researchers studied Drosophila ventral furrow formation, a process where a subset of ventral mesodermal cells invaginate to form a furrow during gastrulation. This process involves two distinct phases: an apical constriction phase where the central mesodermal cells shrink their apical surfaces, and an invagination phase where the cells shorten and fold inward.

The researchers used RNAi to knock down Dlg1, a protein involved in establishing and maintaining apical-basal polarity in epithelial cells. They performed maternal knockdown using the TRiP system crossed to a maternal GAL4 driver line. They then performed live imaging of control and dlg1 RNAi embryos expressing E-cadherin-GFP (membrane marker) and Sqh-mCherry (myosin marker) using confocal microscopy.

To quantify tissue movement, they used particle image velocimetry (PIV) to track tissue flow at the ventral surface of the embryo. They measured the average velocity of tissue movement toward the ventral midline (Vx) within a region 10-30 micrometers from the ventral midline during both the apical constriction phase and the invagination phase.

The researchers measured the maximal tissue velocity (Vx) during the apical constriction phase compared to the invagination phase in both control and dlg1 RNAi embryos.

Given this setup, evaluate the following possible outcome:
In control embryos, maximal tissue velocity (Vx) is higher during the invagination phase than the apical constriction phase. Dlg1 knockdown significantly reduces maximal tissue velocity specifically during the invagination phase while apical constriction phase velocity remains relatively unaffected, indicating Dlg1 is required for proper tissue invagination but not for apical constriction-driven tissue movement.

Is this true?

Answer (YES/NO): YES